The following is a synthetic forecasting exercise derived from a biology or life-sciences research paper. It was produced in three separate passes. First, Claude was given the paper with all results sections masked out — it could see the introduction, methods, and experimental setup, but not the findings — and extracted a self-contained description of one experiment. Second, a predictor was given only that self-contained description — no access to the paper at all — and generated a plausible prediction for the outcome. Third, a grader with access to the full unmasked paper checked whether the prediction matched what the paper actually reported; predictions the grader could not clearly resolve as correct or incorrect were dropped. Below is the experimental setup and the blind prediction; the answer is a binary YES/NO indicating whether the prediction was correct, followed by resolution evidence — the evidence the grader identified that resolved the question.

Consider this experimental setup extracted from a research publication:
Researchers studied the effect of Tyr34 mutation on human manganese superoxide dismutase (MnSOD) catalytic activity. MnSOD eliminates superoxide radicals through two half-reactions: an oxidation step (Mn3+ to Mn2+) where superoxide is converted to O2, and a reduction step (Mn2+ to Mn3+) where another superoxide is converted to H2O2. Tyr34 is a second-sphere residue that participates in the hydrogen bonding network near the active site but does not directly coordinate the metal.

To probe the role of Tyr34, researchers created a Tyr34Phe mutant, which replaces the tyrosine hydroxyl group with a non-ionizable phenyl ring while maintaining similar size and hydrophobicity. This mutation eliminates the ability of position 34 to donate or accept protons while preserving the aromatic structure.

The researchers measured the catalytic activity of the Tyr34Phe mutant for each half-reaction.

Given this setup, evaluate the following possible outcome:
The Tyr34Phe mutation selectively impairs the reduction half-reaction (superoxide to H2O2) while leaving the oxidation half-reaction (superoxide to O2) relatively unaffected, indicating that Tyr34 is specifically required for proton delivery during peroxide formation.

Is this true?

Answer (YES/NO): YES